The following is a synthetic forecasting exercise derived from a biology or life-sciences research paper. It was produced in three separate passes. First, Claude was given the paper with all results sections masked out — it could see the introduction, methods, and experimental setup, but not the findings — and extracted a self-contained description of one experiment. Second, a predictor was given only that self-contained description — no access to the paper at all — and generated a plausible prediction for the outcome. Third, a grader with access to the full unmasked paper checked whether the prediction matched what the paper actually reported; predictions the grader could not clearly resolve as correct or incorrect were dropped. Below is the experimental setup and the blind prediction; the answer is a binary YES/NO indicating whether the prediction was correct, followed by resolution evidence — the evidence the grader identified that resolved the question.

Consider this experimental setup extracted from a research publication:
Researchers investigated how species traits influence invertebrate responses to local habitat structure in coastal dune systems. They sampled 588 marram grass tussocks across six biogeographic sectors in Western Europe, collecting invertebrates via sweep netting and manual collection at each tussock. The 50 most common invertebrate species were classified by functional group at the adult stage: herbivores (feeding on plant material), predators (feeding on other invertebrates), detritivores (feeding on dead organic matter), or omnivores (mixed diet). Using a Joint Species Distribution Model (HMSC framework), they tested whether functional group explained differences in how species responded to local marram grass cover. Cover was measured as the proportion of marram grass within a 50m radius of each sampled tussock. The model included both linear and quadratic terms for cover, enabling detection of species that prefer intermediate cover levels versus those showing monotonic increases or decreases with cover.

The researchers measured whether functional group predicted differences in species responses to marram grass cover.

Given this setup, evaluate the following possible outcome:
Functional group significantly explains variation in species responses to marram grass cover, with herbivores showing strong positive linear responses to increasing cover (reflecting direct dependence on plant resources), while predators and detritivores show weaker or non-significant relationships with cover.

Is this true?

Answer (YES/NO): NO